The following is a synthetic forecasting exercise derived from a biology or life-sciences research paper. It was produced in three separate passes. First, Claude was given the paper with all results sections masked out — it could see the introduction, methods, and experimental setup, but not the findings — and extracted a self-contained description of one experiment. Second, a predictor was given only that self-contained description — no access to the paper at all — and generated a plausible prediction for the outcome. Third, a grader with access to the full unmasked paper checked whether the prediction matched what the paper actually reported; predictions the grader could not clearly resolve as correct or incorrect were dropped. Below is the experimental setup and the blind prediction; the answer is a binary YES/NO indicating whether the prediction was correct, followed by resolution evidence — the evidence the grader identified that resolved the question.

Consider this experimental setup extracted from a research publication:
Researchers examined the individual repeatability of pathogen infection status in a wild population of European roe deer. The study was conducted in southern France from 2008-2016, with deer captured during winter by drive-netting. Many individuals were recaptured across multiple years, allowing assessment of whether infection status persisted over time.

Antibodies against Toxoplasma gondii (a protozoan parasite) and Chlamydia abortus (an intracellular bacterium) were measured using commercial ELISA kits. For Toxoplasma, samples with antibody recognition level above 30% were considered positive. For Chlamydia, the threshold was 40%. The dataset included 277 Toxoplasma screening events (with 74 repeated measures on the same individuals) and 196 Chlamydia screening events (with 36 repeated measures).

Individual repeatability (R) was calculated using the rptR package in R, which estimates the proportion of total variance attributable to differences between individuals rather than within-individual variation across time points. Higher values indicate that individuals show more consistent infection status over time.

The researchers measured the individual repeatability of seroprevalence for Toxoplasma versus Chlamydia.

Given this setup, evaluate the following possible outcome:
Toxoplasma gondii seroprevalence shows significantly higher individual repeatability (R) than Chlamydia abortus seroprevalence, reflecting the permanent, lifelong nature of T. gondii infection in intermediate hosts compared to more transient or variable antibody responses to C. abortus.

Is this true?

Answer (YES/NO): NO